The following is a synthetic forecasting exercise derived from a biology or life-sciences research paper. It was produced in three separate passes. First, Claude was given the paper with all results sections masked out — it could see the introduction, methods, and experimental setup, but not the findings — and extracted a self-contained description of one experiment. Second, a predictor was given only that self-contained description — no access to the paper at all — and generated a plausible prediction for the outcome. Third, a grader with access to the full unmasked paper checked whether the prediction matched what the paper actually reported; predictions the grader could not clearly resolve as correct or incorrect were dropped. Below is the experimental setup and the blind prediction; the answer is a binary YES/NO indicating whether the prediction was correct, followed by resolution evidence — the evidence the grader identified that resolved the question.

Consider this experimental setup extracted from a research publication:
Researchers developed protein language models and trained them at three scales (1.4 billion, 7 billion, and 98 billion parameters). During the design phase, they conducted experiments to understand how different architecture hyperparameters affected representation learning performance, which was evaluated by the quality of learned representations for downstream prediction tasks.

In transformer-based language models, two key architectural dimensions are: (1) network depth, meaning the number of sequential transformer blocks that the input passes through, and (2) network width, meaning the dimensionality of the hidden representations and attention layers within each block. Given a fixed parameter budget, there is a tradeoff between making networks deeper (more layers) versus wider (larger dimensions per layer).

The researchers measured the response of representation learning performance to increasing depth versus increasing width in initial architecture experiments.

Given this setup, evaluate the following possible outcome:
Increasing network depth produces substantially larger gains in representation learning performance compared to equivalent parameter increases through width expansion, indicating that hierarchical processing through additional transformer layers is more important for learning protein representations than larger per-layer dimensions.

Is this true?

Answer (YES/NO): YES